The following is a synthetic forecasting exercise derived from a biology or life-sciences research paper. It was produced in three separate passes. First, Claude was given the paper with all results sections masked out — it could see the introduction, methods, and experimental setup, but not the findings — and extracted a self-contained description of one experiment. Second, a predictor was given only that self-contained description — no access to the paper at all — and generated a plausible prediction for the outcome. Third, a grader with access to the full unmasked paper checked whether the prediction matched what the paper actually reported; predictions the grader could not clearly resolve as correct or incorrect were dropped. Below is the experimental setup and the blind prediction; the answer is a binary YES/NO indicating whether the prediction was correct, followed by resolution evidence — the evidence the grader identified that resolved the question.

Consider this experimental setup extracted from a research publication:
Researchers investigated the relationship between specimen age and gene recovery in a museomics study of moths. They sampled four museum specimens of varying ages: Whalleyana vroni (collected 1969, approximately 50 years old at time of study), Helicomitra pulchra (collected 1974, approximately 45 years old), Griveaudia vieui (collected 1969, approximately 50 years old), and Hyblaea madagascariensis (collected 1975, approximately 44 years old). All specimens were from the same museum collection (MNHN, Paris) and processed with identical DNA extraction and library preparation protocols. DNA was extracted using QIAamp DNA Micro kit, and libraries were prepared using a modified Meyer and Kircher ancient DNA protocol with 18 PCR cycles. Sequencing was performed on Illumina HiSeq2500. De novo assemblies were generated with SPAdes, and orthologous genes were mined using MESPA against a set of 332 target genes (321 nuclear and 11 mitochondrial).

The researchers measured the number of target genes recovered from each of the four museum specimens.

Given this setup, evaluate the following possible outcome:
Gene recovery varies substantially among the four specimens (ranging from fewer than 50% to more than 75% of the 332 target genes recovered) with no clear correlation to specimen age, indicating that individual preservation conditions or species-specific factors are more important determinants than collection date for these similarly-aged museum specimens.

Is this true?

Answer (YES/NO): NO